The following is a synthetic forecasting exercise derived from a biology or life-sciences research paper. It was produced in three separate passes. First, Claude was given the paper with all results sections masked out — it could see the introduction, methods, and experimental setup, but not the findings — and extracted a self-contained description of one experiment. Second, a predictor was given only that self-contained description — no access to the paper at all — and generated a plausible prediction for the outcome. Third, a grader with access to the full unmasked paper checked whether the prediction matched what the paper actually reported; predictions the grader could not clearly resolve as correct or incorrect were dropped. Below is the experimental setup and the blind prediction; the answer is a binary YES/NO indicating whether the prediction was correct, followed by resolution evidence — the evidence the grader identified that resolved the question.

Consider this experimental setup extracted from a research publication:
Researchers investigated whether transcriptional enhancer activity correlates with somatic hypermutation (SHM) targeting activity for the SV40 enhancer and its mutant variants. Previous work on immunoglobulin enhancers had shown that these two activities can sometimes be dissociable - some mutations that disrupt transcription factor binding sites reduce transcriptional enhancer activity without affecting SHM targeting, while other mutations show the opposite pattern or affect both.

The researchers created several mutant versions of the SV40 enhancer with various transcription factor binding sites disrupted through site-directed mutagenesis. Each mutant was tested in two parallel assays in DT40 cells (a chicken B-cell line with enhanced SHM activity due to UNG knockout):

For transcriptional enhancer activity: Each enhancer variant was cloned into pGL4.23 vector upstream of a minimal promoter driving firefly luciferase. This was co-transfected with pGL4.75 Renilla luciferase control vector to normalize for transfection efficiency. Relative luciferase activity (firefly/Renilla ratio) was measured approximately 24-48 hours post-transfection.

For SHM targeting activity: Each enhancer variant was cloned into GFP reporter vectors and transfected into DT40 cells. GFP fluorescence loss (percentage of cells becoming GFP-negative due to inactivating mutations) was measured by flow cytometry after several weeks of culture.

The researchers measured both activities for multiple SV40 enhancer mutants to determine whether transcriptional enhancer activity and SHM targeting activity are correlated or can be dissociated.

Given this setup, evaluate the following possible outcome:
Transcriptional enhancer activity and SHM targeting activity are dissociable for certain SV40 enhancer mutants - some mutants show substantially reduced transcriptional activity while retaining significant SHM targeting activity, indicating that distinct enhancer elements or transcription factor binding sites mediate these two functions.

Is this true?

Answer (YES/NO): NO